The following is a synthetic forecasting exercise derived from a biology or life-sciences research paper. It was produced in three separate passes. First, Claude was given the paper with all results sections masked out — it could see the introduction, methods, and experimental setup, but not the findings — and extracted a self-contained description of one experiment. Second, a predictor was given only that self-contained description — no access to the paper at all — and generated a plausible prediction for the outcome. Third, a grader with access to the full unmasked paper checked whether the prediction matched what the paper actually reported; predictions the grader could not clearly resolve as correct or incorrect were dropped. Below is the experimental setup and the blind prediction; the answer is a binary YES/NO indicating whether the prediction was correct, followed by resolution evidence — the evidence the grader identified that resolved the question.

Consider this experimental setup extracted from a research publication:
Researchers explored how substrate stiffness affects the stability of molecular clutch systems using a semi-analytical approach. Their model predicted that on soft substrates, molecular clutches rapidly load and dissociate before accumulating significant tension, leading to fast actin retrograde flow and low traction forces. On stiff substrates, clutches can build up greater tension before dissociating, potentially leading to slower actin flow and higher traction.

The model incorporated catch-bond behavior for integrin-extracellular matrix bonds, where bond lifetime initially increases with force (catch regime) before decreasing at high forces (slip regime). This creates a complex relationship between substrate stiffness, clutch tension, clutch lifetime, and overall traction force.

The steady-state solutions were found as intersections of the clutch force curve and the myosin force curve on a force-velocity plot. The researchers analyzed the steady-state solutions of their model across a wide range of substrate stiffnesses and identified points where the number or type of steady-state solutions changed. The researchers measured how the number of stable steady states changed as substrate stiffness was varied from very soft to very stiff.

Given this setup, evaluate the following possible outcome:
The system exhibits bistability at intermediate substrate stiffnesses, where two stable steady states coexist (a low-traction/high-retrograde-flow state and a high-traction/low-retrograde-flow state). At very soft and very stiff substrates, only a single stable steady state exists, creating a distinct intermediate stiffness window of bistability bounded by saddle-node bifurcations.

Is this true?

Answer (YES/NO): NO